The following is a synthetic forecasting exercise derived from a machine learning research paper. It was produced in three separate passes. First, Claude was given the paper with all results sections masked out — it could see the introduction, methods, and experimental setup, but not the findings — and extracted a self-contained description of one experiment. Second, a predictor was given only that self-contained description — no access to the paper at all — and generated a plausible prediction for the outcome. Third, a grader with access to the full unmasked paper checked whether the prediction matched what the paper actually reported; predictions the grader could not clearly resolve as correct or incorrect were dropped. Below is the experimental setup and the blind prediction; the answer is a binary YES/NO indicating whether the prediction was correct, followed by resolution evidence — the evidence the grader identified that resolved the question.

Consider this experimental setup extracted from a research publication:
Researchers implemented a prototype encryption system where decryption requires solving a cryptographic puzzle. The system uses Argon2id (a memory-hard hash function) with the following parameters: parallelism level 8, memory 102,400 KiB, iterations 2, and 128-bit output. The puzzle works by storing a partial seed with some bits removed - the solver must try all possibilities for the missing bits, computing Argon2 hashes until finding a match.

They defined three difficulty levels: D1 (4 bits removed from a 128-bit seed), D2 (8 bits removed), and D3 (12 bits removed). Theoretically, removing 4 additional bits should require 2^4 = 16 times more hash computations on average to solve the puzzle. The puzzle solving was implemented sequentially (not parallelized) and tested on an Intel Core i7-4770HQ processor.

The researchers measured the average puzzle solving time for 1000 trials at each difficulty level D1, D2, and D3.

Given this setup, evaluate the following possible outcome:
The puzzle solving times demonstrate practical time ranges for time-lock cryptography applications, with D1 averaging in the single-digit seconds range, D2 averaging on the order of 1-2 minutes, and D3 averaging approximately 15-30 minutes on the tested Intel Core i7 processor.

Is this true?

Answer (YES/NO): NO